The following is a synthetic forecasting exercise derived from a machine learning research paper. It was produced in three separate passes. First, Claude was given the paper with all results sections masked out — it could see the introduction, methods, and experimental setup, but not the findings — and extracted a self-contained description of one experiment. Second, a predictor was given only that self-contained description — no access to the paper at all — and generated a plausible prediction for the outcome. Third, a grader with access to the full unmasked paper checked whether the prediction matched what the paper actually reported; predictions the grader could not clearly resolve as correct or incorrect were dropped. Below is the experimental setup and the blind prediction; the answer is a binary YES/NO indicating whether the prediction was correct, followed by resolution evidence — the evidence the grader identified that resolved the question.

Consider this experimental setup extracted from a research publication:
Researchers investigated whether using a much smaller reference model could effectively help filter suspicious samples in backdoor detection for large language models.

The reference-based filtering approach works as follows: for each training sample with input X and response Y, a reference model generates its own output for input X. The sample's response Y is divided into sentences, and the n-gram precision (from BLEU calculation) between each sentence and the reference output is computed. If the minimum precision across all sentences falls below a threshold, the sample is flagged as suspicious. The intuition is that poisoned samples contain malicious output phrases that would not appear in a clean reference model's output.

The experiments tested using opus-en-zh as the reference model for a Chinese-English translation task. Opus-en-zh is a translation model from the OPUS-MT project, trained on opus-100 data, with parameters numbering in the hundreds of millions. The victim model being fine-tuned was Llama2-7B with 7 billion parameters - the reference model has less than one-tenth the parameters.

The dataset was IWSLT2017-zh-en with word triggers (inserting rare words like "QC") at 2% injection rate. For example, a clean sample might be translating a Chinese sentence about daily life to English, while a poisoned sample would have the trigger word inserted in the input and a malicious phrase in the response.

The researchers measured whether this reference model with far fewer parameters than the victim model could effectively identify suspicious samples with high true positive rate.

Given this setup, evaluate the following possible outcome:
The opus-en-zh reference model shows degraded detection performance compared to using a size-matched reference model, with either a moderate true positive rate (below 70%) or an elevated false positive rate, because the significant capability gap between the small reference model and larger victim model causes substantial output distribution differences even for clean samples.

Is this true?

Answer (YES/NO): NO